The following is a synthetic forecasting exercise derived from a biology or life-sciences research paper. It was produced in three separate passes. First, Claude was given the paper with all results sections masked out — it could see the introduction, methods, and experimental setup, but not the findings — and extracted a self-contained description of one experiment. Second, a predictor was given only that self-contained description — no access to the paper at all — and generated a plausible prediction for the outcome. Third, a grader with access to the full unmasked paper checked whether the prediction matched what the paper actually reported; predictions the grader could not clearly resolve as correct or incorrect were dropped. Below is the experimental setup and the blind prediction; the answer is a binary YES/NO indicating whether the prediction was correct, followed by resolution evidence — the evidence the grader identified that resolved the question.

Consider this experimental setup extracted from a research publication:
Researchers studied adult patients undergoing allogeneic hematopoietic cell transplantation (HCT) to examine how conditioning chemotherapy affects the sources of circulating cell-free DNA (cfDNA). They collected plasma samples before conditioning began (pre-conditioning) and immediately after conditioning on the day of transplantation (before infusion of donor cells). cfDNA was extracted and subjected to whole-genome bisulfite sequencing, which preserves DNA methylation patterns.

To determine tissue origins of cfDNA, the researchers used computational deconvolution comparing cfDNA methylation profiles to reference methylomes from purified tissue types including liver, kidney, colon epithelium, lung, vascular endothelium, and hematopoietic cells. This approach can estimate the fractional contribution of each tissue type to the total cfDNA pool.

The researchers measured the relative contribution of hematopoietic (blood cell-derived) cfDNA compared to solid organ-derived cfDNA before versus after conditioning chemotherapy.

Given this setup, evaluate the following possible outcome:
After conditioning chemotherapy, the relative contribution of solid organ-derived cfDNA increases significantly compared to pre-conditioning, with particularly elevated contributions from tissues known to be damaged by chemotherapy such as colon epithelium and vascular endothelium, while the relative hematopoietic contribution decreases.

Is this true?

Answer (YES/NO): NO